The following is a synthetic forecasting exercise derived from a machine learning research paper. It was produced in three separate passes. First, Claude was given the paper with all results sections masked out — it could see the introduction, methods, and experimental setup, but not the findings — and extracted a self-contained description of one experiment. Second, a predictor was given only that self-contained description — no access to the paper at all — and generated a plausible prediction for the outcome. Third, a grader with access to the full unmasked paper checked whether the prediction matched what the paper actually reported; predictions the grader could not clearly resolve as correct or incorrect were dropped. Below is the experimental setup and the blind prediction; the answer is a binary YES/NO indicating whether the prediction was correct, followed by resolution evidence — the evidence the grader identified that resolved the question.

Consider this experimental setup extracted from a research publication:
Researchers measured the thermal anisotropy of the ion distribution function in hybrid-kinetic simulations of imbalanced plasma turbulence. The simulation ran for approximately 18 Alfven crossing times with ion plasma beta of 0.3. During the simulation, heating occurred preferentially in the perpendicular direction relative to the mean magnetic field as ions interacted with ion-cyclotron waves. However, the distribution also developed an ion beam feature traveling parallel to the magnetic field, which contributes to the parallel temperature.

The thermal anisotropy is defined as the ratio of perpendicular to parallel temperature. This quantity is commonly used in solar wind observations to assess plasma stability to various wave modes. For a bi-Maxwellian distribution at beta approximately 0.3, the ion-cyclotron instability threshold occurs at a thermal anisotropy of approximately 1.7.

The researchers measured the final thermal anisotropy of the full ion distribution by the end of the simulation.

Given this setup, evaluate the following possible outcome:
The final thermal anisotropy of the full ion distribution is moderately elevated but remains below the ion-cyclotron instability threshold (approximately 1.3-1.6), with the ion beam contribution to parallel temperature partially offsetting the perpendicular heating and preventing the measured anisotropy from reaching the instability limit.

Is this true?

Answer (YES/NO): NO